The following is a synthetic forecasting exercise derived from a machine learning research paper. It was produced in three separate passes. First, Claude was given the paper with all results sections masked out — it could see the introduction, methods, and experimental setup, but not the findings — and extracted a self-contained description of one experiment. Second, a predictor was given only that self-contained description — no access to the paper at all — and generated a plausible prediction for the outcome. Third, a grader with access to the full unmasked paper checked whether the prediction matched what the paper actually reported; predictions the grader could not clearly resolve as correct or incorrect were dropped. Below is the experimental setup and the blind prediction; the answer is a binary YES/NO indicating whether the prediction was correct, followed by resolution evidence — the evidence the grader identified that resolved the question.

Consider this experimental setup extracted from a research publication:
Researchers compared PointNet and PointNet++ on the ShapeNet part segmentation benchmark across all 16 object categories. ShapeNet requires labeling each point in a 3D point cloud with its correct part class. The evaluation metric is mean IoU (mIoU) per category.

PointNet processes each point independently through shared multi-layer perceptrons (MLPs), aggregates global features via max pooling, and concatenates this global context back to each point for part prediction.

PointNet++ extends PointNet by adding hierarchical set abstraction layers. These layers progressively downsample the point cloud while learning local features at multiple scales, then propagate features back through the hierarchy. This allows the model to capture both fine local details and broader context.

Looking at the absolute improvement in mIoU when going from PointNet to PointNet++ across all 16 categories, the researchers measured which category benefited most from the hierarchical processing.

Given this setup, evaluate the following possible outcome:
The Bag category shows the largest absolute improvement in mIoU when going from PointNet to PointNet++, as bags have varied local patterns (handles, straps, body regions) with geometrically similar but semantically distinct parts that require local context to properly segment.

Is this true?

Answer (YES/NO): NO